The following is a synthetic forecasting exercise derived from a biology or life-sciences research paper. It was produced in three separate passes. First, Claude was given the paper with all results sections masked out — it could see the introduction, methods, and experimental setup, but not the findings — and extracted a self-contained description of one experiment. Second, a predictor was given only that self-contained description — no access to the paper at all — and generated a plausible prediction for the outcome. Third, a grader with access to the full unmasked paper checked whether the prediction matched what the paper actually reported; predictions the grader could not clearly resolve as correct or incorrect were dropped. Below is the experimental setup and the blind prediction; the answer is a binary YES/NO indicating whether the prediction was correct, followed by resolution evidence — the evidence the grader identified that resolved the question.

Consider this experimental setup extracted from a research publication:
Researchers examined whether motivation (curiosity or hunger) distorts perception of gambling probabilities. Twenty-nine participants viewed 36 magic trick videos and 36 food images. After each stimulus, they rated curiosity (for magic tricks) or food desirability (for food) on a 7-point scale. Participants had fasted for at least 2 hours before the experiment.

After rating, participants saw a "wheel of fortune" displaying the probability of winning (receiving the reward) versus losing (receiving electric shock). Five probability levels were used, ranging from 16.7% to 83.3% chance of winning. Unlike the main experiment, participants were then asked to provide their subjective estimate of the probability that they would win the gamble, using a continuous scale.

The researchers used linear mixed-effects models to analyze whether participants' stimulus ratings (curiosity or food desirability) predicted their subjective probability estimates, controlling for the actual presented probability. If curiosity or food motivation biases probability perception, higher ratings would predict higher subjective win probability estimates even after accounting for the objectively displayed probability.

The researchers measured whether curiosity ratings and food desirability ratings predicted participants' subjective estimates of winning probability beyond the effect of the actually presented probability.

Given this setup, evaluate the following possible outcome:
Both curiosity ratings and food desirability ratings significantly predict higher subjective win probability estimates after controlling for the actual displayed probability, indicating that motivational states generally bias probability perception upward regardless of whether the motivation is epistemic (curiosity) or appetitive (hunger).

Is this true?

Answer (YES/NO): NO